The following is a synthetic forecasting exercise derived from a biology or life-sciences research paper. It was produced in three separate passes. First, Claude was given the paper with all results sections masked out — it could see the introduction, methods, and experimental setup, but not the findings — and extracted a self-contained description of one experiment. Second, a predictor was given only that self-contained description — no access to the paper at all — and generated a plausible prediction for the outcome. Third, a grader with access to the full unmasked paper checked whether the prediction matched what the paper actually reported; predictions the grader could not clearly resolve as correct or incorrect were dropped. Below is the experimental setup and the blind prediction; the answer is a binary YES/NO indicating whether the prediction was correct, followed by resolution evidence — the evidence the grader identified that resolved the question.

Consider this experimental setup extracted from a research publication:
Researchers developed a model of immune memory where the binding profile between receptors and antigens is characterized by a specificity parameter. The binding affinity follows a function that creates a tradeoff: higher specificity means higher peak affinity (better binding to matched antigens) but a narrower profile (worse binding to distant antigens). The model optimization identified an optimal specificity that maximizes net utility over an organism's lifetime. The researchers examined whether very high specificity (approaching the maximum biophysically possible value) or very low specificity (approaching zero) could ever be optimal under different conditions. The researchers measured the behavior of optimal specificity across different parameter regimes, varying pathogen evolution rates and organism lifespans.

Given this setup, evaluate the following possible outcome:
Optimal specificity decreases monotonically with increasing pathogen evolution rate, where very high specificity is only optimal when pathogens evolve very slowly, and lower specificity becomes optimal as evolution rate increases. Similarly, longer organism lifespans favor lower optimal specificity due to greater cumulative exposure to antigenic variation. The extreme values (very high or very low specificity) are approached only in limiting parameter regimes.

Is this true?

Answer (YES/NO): NO